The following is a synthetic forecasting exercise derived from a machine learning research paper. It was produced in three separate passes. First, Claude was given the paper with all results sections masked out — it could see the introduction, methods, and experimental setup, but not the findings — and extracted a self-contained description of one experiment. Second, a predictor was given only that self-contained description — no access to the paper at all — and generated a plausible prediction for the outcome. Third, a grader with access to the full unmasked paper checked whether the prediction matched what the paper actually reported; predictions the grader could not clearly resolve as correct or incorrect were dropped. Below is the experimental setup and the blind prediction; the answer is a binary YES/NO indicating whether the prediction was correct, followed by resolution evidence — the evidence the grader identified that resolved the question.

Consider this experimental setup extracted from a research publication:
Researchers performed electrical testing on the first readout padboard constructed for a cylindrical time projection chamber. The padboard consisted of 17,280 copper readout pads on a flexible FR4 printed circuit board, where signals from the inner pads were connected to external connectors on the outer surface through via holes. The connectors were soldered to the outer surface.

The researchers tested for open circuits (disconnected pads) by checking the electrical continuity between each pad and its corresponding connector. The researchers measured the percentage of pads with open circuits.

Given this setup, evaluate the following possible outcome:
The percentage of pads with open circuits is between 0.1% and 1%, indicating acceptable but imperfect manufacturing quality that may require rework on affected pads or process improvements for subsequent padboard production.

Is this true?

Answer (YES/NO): NO